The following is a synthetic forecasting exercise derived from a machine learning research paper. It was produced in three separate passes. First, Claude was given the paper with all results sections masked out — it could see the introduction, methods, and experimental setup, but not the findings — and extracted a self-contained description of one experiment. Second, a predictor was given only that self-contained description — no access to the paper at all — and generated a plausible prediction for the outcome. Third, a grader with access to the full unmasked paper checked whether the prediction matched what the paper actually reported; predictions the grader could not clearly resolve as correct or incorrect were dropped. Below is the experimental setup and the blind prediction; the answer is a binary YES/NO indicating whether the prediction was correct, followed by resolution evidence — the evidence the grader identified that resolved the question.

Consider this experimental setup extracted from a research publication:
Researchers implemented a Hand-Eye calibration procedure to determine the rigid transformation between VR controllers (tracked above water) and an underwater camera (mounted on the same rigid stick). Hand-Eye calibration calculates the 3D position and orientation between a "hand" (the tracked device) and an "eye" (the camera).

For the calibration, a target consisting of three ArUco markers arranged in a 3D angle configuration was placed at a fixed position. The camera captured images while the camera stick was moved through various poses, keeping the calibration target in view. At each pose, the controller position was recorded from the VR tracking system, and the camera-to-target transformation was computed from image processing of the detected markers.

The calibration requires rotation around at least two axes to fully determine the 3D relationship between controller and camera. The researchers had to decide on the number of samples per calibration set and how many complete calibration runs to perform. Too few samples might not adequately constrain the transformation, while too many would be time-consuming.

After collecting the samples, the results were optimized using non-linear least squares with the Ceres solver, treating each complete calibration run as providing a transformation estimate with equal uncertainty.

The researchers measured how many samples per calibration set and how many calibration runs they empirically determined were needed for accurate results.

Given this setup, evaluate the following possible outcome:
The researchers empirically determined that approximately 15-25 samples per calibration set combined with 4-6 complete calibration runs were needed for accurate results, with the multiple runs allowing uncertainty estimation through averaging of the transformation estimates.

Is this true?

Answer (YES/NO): NO